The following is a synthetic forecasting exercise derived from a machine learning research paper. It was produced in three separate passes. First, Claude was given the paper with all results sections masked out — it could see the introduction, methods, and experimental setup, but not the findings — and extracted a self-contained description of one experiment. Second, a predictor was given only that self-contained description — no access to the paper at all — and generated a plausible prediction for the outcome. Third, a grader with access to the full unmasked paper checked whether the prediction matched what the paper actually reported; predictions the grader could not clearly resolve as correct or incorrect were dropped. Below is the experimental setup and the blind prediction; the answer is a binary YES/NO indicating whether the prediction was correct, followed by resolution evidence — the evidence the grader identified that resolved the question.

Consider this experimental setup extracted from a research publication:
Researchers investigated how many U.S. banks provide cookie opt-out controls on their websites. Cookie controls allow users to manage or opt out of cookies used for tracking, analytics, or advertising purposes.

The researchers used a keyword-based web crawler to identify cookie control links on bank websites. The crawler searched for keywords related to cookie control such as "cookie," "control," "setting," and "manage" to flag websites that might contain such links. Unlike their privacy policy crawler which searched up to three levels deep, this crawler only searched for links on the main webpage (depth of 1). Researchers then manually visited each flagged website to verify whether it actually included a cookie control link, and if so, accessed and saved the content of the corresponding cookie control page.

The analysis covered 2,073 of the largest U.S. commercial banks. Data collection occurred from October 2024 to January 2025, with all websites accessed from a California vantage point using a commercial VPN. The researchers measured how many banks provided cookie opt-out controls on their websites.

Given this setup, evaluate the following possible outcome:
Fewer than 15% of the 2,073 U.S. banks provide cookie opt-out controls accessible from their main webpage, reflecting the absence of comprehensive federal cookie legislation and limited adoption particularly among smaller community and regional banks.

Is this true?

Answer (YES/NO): YES